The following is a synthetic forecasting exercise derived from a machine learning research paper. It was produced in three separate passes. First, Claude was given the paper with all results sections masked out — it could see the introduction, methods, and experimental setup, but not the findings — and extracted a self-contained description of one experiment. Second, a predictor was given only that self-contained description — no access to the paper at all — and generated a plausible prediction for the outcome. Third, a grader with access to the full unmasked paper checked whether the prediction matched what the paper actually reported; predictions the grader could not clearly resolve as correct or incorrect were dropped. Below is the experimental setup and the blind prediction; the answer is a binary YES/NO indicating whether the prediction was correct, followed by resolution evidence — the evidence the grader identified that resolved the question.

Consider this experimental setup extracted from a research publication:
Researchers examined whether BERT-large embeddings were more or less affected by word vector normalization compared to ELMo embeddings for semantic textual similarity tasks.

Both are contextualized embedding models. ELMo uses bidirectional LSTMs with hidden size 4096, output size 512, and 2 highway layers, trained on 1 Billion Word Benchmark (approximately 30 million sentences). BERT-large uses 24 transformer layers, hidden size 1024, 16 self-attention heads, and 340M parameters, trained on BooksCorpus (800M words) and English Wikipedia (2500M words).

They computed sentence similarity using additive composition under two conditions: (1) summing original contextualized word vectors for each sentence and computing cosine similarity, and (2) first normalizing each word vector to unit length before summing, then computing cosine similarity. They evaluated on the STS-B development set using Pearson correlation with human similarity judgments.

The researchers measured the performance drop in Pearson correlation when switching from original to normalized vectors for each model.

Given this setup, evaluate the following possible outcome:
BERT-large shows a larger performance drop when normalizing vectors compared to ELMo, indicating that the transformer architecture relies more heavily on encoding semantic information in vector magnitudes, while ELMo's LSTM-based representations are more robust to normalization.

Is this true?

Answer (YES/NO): NO